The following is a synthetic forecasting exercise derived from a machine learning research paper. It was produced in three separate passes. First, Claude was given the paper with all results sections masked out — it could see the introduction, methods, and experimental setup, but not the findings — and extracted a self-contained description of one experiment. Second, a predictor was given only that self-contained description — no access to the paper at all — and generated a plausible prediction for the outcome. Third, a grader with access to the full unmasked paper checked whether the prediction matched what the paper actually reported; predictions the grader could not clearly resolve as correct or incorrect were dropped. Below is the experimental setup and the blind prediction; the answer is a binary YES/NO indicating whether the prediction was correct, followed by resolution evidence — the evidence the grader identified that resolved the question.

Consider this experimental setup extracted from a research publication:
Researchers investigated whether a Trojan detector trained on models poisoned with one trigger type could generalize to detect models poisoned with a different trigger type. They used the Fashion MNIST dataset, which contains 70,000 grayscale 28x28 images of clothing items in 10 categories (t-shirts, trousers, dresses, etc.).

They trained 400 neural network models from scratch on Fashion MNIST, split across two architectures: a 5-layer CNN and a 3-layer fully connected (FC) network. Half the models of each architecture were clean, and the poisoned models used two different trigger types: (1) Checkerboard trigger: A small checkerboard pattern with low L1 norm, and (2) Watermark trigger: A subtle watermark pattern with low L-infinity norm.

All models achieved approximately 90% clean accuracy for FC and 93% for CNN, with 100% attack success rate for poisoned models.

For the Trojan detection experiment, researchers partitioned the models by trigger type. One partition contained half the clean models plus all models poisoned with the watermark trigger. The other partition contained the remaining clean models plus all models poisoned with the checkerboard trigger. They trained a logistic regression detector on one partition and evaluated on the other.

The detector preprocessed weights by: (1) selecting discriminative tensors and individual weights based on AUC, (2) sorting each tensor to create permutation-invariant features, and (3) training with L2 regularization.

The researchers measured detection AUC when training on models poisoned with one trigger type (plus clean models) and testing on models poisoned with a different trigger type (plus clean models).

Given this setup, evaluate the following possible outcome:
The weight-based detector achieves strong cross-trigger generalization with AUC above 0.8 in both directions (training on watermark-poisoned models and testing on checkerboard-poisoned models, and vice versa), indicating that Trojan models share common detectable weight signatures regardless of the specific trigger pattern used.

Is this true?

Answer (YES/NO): YES